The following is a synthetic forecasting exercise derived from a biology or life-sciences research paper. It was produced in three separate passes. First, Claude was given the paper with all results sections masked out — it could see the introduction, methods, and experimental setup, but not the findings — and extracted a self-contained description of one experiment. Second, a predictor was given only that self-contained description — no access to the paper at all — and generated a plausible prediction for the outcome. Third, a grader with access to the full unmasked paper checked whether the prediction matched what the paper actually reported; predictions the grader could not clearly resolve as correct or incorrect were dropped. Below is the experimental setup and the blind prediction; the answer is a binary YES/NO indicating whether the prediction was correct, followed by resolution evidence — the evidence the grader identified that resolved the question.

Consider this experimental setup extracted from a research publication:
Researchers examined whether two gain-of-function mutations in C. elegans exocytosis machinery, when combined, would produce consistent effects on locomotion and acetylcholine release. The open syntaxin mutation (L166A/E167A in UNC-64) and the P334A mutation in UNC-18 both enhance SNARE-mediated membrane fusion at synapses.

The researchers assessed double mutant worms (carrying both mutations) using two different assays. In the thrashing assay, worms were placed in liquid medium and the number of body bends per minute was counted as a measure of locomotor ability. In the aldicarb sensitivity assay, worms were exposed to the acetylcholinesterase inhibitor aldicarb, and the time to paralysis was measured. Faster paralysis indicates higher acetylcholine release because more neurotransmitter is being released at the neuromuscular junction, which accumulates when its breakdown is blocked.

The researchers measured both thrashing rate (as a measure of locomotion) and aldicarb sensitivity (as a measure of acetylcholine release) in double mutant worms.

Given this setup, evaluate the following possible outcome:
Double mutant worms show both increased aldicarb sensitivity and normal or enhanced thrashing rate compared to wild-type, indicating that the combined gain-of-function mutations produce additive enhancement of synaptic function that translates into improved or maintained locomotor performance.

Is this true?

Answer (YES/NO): NO